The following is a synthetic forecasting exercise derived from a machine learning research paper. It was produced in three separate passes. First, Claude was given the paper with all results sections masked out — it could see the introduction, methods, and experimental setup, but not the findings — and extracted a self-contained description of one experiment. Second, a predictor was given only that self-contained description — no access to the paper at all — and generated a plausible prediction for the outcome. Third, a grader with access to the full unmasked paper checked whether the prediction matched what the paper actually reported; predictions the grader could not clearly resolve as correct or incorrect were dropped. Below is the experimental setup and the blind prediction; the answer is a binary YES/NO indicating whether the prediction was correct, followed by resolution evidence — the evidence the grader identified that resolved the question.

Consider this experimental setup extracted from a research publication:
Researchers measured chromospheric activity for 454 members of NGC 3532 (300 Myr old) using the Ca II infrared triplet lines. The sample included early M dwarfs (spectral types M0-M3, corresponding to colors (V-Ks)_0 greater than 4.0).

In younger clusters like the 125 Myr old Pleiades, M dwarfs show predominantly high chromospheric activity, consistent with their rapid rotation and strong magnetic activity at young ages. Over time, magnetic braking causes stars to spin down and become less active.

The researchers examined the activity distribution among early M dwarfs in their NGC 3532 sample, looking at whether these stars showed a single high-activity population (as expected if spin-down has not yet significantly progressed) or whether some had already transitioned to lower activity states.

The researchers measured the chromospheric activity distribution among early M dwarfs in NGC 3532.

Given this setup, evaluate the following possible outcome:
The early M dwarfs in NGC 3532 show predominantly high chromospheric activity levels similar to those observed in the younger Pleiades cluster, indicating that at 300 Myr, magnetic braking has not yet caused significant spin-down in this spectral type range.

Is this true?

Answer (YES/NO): NO